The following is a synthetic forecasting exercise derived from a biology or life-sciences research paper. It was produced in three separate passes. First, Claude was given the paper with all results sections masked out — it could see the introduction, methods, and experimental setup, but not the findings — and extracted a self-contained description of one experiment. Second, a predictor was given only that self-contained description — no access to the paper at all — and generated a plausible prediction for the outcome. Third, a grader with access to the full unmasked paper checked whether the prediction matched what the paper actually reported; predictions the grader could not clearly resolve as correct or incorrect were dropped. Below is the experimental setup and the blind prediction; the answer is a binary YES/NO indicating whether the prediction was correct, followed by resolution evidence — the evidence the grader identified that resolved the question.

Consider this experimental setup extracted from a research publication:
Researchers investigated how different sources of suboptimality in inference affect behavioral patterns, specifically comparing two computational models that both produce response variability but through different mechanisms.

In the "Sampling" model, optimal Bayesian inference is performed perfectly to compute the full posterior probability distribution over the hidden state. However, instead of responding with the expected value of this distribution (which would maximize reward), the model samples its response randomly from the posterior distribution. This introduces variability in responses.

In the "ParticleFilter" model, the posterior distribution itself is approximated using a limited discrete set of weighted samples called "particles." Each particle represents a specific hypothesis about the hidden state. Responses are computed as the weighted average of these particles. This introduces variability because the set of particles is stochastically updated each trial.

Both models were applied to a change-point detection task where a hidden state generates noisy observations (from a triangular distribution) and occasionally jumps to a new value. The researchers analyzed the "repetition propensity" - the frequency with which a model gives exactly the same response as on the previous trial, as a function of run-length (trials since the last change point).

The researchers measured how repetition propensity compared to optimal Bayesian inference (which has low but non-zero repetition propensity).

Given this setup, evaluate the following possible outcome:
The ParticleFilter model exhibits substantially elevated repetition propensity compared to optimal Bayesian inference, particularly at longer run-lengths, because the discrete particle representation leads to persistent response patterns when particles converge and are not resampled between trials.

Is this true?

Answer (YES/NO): NO